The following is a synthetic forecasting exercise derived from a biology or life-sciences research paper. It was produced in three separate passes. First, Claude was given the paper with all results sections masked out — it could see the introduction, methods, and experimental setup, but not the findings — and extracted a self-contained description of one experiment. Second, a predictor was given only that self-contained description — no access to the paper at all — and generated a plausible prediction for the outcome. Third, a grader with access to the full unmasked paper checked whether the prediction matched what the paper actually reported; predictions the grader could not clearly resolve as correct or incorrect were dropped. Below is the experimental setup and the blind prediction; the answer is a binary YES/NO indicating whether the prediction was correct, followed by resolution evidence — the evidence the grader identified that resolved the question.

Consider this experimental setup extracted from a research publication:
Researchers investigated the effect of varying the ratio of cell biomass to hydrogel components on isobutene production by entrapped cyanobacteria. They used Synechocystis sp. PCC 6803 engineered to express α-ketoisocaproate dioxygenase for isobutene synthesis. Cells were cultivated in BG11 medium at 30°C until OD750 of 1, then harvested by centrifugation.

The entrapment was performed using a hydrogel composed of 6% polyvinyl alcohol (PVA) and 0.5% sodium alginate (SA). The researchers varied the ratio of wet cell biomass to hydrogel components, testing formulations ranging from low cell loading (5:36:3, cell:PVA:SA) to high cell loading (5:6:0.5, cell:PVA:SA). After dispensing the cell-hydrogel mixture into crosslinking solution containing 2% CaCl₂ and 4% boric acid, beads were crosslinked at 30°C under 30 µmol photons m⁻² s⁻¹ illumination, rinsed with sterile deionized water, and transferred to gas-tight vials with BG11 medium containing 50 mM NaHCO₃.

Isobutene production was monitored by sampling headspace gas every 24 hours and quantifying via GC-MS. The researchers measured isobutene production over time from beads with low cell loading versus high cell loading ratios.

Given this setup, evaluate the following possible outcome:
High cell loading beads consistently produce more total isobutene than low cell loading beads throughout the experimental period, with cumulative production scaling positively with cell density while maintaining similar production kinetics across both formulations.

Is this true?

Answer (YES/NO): NO